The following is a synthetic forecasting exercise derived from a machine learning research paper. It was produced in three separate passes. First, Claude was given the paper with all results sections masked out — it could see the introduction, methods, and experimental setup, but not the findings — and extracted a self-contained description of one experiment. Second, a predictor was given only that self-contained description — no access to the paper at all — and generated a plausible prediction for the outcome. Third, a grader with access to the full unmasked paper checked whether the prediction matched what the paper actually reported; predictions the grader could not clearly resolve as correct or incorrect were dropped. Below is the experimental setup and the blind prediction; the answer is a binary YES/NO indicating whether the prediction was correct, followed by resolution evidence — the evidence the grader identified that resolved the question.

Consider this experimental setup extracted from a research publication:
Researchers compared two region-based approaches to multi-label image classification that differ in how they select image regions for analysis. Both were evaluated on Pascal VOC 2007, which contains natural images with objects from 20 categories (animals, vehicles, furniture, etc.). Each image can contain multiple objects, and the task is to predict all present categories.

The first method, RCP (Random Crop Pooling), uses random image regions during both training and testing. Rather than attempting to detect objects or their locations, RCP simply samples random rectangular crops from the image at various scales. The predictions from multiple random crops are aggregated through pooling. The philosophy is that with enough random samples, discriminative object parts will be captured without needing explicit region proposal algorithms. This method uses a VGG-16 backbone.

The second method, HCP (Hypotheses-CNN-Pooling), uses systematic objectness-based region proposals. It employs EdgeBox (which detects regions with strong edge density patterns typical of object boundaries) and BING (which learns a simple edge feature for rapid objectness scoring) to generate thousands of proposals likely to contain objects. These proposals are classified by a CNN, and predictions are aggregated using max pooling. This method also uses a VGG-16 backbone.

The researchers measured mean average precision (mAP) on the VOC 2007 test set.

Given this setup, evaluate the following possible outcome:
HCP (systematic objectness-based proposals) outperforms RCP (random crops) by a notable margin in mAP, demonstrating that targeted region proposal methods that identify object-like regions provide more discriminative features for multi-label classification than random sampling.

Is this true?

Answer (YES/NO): NO